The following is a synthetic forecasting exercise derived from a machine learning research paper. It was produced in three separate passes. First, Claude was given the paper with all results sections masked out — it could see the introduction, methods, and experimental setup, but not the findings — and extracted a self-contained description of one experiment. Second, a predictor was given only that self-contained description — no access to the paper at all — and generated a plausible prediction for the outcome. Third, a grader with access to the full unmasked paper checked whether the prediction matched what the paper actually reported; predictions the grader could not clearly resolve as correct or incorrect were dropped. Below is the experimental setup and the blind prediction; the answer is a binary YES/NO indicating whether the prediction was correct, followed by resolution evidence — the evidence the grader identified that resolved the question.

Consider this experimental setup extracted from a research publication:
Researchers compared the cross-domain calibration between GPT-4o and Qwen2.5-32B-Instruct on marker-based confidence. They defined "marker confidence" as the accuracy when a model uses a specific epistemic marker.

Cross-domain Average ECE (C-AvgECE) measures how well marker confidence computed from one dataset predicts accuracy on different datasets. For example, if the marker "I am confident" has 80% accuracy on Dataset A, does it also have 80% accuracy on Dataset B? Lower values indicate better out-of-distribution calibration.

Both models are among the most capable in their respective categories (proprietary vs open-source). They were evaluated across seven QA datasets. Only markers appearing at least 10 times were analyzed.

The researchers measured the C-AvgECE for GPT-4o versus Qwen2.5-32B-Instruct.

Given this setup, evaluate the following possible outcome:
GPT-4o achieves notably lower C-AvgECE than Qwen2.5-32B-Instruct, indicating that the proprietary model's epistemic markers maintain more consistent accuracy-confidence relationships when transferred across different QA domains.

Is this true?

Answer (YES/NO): NO